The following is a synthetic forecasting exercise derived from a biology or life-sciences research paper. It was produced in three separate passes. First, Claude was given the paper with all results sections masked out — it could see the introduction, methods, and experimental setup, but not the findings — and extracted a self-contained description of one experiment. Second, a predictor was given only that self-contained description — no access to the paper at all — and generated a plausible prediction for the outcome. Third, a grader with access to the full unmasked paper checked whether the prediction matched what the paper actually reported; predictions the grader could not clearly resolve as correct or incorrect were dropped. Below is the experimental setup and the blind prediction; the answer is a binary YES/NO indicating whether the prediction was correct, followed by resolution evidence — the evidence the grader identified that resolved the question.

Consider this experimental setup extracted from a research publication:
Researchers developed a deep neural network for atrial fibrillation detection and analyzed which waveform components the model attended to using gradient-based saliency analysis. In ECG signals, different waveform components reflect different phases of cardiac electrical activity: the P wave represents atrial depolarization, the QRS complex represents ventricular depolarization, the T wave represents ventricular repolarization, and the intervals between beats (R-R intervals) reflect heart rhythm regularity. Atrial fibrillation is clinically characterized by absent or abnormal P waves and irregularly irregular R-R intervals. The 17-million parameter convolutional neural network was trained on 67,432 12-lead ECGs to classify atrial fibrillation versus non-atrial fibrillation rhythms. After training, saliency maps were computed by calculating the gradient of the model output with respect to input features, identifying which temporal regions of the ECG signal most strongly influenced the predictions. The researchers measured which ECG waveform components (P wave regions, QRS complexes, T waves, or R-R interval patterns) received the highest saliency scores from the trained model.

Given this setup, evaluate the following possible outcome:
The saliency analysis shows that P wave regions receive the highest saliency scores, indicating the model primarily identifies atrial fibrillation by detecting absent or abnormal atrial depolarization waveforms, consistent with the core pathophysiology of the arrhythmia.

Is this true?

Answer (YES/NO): YES